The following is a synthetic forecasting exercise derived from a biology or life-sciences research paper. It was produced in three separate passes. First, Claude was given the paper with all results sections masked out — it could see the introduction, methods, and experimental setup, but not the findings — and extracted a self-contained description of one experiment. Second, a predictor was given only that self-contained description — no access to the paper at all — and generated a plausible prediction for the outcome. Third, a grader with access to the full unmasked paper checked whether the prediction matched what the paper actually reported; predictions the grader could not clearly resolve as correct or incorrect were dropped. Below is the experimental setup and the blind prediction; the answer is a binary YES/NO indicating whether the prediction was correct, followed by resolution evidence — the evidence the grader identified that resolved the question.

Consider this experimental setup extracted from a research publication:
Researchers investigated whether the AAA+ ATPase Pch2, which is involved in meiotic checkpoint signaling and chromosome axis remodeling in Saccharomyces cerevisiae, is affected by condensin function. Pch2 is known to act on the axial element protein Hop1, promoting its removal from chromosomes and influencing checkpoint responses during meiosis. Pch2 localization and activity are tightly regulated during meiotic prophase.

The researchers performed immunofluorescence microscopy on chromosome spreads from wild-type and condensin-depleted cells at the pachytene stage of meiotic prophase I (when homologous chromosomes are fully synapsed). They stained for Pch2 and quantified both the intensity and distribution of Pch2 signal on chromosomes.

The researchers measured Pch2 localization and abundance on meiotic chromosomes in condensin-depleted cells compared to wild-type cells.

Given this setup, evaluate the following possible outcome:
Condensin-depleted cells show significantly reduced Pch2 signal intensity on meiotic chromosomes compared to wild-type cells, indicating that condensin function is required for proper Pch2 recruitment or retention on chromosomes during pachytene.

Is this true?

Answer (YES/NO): NO